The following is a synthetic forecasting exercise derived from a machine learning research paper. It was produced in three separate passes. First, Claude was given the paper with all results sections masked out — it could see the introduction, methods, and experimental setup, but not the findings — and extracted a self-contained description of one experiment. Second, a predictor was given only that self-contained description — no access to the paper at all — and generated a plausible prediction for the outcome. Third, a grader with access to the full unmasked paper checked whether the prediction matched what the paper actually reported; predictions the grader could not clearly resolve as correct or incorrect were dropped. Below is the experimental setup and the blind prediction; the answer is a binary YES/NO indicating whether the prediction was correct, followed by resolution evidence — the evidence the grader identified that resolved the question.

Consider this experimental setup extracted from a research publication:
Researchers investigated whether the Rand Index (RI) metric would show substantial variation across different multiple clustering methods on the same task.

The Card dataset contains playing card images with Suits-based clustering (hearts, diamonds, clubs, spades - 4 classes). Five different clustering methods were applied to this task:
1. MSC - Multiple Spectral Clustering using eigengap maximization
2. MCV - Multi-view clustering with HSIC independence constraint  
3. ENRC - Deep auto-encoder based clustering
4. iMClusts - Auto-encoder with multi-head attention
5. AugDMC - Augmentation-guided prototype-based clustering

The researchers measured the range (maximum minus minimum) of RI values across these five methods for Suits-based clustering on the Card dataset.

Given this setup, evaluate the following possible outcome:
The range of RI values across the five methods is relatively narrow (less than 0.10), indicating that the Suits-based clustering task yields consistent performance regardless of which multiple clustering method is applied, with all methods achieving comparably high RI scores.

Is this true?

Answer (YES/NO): NO